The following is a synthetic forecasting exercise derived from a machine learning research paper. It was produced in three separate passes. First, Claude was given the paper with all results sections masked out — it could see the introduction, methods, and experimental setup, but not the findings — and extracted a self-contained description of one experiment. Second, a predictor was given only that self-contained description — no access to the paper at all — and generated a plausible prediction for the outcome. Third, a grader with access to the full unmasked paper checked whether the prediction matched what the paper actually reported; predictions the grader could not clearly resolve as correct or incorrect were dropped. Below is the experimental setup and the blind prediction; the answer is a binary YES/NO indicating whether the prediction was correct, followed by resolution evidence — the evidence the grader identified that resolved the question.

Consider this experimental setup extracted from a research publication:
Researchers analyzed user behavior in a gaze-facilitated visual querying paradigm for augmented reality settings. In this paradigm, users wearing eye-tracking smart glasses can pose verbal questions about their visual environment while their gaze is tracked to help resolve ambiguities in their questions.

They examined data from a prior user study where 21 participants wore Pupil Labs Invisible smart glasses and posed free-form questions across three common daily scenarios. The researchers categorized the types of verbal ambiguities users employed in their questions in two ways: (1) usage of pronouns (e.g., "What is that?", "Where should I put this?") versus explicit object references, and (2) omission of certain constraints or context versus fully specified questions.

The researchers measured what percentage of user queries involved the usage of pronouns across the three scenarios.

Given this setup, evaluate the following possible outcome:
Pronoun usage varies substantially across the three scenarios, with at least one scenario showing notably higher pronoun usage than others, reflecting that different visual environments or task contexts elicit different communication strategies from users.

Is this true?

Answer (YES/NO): YES